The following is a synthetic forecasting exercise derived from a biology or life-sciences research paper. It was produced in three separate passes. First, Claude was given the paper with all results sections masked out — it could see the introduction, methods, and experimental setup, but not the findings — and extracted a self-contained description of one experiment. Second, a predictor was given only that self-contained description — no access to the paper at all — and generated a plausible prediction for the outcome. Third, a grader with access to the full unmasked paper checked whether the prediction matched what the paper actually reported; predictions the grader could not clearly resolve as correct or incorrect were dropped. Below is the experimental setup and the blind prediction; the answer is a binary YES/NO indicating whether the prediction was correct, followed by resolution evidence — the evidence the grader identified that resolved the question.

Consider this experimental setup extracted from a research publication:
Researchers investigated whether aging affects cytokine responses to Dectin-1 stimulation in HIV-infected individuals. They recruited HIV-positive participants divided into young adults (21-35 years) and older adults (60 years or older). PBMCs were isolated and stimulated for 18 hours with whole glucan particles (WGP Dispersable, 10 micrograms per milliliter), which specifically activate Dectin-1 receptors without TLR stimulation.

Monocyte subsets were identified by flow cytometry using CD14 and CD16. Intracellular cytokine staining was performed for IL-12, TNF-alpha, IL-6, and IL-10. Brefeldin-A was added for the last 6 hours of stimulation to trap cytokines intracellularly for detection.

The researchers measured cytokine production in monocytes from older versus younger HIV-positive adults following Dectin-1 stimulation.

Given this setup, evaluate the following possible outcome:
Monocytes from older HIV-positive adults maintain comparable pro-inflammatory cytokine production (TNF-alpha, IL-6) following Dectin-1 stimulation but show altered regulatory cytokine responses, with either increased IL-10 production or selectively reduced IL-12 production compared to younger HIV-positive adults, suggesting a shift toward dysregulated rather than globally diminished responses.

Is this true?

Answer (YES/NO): NO